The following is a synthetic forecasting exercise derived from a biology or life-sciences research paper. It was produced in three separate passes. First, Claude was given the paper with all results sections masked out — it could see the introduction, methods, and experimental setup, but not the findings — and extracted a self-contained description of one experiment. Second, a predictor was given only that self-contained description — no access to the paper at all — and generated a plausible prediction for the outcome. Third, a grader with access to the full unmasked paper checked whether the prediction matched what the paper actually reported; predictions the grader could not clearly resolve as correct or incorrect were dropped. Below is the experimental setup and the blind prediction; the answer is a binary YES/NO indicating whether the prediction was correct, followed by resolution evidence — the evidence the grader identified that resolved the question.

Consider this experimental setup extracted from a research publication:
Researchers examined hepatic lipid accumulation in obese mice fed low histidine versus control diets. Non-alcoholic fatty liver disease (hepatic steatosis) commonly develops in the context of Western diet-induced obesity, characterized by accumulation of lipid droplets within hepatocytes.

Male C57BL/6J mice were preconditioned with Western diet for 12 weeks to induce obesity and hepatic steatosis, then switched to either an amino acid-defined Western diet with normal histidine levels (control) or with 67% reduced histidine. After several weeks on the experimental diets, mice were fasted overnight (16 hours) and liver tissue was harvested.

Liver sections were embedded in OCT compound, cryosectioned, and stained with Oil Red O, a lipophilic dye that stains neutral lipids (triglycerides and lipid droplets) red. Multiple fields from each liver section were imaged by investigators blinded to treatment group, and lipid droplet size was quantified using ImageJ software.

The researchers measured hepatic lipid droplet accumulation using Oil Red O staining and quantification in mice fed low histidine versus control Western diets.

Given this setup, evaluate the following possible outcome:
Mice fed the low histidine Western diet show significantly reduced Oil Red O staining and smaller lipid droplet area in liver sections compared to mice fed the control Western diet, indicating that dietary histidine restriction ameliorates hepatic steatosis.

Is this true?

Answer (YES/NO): YES